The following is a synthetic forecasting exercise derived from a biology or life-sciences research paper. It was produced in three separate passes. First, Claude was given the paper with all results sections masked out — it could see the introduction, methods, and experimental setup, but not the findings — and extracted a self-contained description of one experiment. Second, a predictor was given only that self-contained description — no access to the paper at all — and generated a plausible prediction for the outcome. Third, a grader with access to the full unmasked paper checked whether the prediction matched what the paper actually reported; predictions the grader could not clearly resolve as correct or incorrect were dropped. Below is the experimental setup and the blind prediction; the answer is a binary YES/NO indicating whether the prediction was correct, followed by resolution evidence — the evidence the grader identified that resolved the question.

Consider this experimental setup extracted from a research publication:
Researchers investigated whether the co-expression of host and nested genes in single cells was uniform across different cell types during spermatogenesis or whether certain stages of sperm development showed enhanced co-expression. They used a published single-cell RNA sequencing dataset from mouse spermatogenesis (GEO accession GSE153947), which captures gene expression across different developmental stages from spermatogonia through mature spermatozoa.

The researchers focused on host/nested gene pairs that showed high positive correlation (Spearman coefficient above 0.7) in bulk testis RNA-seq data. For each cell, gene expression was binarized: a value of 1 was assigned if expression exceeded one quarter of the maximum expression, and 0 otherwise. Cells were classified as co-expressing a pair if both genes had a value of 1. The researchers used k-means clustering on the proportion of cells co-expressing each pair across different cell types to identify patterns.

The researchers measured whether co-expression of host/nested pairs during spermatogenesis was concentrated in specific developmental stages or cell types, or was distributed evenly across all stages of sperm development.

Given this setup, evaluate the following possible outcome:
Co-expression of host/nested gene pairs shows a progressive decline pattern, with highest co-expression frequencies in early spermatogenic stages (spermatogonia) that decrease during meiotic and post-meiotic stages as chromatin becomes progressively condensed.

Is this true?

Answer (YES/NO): NO